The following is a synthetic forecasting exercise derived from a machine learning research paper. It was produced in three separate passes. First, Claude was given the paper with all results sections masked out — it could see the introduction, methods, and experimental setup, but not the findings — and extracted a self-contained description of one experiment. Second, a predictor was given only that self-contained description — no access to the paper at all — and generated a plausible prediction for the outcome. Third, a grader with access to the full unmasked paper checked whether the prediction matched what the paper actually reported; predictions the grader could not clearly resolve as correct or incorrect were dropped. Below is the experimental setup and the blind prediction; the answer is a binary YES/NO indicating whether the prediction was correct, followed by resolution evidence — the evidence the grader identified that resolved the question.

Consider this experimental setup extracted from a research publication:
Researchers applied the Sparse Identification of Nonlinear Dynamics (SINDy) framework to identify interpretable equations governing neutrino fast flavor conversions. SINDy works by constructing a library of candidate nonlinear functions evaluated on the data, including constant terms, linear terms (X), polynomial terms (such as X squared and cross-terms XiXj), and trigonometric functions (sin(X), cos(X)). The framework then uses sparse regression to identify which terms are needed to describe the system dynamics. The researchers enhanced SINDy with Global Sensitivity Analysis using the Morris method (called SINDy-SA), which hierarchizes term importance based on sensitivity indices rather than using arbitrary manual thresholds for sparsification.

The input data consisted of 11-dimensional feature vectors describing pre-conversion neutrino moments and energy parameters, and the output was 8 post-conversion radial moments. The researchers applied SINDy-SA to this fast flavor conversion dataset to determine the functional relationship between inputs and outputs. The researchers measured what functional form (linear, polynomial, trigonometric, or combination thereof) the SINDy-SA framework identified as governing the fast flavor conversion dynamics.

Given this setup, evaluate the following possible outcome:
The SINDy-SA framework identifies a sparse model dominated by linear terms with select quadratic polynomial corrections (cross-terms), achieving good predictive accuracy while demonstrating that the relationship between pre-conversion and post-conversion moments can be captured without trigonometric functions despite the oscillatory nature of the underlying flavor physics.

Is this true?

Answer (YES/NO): NO